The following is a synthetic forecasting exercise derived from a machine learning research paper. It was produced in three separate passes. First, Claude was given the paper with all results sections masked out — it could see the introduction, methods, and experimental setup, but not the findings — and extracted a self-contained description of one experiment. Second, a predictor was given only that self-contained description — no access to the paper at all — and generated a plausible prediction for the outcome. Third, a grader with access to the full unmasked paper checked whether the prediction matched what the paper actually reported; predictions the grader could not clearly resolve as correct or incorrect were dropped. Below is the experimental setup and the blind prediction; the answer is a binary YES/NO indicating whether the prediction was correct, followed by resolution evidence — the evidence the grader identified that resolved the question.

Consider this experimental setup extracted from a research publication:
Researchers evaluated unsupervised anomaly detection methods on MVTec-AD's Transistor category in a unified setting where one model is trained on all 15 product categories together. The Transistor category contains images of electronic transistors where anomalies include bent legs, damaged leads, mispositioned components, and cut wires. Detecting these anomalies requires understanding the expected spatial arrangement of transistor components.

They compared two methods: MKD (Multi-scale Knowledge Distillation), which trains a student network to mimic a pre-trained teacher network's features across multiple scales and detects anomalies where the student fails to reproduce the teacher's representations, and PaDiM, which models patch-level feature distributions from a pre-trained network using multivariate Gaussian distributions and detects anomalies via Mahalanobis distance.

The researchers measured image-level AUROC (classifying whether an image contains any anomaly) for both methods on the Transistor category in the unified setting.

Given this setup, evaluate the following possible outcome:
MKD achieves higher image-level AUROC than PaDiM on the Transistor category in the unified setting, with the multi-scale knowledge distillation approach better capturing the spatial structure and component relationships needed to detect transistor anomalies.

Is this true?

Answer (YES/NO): NO